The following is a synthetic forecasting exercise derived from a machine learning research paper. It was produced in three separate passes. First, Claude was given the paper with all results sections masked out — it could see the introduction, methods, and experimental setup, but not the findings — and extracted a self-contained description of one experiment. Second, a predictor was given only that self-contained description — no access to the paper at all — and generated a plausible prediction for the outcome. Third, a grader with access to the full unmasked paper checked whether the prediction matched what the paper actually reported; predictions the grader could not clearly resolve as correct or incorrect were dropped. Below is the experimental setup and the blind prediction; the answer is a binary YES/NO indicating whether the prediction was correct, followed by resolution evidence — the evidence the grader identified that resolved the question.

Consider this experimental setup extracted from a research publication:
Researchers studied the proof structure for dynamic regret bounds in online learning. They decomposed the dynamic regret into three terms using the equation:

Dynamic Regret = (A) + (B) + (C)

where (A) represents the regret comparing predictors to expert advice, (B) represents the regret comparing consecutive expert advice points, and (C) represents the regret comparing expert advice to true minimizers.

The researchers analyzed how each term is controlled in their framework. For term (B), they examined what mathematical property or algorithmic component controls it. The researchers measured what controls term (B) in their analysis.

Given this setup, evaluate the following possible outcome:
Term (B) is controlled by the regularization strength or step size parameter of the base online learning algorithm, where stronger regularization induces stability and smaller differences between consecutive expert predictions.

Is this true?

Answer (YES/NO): NO